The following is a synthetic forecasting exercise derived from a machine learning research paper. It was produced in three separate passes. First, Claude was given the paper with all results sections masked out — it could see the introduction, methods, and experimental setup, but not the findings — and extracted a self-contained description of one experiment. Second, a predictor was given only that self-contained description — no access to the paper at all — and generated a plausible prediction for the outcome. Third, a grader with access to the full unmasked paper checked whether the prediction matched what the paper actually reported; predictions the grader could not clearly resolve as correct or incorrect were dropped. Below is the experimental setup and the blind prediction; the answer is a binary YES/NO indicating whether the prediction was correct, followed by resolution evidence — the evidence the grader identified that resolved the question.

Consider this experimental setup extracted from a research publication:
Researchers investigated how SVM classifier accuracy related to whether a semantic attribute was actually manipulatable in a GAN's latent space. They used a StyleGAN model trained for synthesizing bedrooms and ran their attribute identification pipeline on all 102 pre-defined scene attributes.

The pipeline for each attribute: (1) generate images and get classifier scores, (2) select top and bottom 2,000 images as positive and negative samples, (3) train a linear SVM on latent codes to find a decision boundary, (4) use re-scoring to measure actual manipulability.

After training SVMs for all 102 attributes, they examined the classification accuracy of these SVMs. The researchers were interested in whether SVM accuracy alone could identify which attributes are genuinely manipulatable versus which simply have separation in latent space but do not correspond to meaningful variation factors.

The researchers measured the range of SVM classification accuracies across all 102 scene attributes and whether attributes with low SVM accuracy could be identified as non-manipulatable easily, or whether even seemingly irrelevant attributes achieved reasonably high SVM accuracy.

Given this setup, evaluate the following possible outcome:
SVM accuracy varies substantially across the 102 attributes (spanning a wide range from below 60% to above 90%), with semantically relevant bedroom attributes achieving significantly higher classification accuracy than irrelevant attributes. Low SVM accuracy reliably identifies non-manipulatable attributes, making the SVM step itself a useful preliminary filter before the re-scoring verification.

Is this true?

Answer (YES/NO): NO